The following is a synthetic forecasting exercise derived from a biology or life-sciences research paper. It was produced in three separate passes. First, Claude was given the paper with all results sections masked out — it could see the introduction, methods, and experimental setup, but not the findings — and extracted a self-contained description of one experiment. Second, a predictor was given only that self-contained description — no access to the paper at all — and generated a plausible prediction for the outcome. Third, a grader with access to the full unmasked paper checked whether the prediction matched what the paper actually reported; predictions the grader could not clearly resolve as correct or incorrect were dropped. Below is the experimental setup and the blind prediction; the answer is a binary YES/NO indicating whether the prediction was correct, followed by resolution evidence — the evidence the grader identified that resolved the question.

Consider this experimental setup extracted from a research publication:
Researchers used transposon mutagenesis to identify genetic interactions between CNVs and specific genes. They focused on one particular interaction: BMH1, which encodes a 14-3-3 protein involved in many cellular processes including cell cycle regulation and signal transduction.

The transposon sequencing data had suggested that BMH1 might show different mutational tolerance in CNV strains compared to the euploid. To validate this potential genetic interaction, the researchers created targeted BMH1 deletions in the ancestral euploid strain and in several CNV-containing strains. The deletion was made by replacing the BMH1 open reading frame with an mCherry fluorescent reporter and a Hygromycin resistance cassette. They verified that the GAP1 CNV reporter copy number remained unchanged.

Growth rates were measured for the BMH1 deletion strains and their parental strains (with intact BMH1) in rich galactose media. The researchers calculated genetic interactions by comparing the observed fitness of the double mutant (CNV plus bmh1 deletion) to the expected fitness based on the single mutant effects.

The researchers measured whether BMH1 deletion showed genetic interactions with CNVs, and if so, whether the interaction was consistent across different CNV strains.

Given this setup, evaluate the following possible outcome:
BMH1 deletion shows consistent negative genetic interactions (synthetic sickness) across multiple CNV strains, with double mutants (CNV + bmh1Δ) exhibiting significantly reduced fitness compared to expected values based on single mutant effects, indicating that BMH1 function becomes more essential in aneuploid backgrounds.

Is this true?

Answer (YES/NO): NO